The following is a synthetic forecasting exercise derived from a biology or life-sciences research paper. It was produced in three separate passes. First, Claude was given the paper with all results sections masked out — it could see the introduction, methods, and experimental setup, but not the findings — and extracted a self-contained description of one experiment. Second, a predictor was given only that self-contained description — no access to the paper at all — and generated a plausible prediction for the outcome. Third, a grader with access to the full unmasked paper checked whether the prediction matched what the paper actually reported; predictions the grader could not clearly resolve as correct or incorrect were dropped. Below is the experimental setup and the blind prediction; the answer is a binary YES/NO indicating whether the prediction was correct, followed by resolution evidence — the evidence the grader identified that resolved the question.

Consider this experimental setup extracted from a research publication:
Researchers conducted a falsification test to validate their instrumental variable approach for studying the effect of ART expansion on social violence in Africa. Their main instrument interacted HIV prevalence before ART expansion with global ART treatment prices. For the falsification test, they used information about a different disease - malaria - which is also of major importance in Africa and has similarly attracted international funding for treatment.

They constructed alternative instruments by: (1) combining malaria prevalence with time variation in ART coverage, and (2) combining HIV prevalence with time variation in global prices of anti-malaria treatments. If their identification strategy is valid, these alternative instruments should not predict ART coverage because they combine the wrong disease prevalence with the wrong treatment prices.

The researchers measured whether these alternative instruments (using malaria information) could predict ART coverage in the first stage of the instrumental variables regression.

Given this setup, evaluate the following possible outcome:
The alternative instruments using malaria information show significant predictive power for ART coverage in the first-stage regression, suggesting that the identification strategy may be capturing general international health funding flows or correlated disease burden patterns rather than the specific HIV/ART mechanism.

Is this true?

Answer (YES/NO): NO